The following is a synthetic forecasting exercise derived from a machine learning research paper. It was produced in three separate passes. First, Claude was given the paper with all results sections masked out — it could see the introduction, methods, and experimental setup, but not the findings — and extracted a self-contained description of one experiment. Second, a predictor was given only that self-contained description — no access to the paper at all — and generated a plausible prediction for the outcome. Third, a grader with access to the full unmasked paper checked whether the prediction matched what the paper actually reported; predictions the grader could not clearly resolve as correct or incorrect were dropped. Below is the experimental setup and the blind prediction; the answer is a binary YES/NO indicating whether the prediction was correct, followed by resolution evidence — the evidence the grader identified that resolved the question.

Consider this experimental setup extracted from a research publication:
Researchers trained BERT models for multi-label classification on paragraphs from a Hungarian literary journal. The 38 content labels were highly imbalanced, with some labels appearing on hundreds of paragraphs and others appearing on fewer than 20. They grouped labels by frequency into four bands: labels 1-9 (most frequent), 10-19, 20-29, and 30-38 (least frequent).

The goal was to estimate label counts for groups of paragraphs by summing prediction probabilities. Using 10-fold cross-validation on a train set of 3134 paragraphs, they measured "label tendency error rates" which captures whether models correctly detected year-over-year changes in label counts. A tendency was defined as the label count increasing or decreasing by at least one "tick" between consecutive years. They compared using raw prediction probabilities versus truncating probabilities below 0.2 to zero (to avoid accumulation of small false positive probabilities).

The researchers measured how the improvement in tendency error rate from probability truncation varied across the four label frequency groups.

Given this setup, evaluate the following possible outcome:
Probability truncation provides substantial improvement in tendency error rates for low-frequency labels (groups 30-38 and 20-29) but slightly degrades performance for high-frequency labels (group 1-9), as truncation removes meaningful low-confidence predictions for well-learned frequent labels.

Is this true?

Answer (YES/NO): NO